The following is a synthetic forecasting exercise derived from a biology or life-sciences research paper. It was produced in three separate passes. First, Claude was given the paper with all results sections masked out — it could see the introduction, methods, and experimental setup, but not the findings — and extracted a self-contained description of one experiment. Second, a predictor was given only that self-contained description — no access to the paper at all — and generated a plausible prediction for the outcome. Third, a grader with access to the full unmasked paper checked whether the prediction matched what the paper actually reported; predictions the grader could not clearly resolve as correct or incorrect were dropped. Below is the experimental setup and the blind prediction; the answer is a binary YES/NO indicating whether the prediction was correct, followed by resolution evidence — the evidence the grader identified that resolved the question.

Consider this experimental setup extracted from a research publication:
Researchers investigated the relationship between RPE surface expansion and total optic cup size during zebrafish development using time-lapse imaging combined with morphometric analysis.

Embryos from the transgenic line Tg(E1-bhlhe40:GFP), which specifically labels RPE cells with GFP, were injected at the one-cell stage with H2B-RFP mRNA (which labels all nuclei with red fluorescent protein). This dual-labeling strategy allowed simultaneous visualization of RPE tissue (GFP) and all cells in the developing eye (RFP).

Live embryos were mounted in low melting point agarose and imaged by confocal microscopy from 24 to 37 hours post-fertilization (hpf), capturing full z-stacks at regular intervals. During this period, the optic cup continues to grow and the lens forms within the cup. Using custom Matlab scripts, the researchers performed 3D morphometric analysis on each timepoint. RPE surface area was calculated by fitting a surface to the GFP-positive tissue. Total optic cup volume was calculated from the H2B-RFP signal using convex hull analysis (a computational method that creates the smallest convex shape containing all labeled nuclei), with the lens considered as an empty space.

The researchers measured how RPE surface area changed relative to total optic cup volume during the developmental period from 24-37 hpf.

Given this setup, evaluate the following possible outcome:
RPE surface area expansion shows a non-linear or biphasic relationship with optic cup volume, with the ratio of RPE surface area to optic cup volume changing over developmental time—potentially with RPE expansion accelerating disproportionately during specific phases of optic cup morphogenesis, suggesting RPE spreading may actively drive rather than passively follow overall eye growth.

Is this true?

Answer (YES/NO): NO